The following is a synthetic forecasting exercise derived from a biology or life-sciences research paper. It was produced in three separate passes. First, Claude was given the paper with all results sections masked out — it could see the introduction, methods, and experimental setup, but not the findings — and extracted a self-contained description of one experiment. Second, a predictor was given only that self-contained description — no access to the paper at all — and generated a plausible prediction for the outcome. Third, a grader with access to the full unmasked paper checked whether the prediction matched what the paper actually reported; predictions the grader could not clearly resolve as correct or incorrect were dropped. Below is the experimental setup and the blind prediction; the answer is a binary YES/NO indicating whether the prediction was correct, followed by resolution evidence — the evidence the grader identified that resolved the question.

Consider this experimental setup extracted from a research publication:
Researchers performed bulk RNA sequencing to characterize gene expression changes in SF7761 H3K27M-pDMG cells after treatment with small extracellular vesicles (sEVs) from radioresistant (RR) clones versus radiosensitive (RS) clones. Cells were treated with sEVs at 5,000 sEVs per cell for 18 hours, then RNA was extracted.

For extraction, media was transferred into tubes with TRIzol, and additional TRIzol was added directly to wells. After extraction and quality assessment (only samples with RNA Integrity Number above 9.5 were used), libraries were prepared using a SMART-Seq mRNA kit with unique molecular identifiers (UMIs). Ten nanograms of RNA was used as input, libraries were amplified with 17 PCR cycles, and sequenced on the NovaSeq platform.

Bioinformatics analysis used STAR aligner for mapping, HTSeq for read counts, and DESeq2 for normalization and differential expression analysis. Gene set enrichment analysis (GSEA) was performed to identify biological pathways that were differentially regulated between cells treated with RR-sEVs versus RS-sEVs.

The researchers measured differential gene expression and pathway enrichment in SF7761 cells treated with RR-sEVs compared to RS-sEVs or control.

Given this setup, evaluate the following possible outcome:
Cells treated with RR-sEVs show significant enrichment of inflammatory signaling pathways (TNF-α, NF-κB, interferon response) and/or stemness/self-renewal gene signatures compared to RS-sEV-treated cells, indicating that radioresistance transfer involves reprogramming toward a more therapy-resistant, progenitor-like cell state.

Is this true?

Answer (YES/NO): NO